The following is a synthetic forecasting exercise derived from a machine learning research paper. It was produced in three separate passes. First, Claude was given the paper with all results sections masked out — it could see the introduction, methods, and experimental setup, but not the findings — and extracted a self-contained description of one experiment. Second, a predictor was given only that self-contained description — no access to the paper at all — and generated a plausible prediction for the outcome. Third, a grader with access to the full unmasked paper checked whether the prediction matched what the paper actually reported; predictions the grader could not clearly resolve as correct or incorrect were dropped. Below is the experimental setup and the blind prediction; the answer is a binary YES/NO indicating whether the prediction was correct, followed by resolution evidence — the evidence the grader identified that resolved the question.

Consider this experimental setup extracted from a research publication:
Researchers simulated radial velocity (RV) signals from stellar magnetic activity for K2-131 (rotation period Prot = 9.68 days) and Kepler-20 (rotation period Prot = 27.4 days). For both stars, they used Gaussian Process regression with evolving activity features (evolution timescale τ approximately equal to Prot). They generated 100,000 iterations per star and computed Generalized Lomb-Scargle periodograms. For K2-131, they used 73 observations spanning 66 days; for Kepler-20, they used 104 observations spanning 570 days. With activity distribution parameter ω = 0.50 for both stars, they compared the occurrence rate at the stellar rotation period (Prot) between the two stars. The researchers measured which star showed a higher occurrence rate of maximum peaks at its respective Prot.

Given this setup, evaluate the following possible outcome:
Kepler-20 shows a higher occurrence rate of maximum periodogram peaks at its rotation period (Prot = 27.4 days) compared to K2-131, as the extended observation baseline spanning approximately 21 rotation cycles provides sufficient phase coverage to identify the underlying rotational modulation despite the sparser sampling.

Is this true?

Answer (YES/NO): NO